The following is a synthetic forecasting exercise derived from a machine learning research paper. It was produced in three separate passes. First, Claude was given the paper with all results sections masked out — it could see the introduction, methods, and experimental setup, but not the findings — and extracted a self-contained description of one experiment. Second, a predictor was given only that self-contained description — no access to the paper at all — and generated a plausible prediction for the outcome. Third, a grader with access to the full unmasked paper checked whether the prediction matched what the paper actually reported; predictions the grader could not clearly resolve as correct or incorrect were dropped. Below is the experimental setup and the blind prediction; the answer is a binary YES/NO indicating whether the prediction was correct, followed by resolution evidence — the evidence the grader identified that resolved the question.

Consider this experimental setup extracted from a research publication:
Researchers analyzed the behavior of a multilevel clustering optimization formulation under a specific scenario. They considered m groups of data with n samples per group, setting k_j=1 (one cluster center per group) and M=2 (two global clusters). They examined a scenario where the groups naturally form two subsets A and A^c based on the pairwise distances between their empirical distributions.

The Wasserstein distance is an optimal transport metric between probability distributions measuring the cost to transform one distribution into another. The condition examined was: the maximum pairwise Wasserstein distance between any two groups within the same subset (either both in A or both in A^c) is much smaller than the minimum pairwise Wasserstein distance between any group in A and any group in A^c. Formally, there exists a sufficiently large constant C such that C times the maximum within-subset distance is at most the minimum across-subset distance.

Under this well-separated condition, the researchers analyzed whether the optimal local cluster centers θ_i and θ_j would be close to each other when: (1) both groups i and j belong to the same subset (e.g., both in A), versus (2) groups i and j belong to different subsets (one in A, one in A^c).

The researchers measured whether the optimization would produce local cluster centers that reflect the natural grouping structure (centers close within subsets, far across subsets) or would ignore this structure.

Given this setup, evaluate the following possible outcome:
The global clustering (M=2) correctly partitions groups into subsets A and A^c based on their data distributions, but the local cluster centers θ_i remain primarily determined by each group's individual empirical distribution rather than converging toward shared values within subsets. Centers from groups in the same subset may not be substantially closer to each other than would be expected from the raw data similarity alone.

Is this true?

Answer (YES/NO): NO